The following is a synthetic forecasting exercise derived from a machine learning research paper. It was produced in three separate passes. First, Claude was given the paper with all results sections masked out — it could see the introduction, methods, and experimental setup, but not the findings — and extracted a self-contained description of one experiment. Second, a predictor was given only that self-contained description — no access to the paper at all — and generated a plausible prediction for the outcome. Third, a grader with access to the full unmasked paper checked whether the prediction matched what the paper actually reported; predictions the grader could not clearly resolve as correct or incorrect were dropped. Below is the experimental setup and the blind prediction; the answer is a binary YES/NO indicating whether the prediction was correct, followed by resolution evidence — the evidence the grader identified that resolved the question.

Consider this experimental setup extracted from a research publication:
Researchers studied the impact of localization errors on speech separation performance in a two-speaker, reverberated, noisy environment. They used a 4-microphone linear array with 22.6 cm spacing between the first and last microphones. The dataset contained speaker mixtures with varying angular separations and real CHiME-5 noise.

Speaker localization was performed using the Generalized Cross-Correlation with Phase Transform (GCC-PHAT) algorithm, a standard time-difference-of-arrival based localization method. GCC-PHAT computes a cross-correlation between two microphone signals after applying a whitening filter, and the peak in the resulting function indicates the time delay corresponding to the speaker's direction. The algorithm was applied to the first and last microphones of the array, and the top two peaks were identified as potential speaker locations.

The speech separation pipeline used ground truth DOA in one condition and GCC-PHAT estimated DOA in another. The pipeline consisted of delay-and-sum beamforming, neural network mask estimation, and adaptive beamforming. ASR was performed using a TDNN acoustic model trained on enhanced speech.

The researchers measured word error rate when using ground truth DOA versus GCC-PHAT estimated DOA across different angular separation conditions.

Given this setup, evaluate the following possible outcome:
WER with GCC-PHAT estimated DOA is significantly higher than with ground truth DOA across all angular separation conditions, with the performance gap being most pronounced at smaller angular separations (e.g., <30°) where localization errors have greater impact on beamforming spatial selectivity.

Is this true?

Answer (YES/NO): YES